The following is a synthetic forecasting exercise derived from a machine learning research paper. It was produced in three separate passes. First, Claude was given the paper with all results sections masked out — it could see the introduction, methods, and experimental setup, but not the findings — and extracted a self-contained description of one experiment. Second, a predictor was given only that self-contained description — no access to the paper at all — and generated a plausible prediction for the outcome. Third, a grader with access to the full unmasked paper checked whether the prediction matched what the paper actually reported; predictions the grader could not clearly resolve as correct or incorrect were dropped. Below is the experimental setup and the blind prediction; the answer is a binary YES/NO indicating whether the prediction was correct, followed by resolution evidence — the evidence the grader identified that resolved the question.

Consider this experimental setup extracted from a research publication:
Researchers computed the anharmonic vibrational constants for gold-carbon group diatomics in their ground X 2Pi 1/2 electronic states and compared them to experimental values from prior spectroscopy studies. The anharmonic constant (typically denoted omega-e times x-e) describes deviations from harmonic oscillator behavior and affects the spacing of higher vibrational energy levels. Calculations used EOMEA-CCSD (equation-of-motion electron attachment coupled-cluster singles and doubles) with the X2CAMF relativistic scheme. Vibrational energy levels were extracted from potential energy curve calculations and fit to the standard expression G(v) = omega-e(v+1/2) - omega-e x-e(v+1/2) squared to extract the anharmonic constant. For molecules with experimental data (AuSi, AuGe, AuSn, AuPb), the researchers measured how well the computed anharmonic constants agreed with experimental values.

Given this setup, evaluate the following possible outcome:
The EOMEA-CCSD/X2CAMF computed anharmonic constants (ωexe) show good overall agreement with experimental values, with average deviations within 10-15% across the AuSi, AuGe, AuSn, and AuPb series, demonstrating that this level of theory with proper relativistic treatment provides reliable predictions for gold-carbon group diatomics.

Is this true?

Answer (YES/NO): NO